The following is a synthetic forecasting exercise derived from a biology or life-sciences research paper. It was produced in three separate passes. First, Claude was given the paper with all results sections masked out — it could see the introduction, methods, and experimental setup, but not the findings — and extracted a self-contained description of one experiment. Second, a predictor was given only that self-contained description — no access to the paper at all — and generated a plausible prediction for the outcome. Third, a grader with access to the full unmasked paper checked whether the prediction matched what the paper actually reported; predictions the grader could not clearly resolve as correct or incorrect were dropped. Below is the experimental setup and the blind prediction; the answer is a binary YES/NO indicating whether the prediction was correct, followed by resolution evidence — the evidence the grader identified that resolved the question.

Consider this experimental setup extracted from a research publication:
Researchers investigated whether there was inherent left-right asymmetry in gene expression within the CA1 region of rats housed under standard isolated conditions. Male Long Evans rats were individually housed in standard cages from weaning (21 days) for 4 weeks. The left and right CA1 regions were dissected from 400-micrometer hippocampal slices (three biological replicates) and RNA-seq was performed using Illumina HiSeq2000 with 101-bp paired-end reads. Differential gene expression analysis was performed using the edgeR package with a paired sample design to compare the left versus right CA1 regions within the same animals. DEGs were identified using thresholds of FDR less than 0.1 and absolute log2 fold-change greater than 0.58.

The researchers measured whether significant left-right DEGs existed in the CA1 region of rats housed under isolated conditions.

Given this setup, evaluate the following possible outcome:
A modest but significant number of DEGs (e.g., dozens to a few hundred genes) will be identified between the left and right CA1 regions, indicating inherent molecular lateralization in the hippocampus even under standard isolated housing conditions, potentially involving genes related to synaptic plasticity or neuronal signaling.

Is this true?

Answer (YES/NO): NO